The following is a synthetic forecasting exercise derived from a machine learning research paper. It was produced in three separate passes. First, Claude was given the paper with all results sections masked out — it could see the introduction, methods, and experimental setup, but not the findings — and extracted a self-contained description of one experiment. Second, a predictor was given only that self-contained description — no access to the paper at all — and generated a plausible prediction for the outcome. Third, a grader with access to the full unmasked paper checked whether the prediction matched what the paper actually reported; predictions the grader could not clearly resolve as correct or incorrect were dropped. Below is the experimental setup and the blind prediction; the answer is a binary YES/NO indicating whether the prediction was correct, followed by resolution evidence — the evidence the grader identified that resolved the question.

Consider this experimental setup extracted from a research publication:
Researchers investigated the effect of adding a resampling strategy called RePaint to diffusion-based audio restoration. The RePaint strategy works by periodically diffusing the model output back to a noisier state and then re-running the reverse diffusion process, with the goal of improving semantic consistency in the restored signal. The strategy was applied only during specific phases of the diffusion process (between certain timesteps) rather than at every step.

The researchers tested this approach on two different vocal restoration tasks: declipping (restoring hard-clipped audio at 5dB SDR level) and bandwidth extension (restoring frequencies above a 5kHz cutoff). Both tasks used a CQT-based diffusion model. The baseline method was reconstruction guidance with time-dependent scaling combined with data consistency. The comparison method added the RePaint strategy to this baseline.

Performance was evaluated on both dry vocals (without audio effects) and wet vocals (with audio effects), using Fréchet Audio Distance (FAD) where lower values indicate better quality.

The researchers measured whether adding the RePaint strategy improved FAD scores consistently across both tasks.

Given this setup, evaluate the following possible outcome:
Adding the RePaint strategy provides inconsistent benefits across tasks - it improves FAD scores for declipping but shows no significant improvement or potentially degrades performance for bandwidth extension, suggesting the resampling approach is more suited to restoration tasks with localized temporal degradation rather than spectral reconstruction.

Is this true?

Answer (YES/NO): NO